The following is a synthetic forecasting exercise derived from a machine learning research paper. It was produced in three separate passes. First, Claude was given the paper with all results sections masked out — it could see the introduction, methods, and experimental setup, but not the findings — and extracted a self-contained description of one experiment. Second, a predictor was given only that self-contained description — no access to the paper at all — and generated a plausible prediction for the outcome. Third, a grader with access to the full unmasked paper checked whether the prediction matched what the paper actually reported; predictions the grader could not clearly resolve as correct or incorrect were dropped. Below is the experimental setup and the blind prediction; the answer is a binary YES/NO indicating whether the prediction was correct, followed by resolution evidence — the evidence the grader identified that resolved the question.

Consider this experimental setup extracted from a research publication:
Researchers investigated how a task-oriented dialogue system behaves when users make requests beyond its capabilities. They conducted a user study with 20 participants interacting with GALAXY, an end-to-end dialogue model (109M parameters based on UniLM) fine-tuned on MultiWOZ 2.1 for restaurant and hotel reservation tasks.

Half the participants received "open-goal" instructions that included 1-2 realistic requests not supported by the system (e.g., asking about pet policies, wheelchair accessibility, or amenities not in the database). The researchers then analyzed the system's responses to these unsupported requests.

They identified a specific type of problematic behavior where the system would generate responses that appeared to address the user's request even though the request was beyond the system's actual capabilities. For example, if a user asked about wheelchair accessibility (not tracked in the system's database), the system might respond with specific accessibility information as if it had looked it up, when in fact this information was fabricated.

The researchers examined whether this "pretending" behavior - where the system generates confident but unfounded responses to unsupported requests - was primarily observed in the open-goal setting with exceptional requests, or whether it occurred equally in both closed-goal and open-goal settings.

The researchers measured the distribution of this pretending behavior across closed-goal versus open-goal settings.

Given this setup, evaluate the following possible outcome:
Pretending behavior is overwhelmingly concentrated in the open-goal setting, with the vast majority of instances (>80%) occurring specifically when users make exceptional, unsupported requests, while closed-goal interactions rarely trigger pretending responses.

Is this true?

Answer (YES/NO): YES